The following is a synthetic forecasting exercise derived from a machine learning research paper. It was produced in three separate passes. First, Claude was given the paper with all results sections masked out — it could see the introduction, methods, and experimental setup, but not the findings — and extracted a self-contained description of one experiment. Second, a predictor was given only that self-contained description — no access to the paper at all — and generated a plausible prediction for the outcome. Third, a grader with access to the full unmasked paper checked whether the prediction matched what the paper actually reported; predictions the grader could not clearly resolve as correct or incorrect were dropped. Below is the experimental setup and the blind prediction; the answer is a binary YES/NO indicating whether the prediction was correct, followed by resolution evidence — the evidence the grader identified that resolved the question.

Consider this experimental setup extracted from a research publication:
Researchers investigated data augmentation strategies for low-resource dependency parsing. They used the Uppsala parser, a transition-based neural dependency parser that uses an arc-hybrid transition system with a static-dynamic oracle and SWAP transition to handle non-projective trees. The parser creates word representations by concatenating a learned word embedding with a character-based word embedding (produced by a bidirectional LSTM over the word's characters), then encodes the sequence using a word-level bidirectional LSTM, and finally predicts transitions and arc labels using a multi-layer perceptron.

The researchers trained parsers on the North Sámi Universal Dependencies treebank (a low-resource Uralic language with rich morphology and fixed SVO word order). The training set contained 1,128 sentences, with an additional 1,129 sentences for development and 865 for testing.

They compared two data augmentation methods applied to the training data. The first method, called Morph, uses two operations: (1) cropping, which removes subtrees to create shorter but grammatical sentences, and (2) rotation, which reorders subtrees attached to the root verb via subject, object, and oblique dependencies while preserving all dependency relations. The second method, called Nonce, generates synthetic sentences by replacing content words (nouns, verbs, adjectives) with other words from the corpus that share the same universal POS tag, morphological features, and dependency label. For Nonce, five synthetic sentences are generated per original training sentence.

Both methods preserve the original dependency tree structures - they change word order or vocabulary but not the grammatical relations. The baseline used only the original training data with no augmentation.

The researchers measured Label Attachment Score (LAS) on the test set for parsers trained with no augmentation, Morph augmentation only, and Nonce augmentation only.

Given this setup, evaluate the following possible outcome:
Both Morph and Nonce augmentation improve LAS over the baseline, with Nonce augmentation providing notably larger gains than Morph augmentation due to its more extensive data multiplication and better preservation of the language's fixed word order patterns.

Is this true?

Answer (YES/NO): NO